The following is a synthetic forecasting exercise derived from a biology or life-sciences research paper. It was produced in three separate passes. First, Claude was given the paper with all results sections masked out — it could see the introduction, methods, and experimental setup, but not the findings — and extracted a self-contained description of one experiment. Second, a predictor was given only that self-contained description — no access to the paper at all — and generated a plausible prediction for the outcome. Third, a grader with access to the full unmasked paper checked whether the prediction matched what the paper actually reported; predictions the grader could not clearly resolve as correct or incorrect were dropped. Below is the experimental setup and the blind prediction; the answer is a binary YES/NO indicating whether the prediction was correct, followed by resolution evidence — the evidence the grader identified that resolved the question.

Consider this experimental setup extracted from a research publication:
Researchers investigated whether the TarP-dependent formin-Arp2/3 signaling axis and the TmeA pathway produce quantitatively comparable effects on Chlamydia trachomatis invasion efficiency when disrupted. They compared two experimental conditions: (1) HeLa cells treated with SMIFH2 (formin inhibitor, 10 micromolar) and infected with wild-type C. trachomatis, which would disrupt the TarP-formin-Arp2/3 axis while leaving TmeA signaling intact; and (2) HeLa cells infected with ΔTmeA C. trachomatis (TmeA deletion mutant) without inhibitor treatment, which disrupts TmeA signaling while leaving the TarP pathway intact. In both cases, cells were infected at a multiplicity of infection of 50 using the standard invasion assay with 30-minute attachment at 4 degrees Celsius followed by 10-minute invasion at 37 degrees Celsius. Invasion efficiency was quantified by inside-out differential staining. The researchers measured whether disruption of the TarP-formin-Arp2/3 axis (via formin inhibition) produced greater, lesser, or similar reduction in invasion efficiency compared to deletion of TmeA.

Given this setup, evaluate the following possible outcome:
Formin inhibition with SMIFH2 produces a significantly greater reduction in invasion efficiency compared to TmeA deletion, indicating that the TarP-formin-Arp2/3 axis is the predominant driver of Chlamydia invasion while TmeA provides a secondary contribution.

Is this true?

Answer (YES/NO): NO